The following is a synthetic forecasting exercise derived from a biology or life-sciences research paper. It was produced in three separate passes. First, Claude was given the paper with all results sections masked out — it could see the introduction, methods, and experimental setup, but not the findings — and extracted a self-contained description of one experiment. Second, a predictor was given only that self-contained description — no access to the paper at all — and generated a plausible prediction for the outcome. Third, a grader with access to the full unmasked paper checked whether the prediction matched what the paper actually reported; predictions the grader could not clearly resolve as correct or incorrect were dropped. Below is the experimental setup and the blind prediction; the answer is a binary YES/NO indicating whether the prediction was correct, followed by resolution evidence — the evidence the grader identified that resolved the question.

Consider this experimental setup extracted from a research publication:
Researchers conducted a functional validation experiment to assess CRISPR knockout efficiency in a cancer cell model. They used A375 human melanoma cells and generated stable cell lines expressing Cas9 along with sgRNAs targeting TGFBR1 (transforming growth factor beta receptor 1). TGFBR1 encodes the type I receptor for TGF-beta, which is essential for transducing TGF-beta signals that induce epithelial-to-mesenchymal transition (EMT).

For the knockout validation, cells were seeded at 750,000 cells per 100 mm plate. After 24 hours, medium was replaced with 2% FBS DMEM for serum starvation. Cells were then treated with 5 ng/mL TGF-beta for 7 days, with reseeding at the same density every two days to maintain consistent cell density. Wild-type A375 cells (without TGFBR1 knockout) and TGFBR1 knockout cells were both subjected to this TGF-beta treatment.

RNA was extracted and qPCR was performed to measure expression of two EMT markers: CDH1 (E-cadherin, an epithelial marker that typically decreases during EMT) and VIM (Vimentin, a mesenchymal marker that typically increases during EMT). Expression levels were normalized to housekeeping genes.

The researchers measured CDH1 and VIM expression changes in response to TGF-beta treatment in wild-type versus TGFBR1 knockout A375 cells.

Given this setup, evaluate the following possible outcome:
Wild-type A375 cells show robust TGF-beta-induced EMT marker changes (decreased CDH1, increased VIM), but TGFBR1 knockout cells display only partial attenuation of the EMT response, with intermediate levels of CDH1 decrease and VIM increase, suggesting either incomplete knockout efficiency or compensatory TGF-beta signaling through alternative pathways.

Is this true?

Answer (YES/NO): NO